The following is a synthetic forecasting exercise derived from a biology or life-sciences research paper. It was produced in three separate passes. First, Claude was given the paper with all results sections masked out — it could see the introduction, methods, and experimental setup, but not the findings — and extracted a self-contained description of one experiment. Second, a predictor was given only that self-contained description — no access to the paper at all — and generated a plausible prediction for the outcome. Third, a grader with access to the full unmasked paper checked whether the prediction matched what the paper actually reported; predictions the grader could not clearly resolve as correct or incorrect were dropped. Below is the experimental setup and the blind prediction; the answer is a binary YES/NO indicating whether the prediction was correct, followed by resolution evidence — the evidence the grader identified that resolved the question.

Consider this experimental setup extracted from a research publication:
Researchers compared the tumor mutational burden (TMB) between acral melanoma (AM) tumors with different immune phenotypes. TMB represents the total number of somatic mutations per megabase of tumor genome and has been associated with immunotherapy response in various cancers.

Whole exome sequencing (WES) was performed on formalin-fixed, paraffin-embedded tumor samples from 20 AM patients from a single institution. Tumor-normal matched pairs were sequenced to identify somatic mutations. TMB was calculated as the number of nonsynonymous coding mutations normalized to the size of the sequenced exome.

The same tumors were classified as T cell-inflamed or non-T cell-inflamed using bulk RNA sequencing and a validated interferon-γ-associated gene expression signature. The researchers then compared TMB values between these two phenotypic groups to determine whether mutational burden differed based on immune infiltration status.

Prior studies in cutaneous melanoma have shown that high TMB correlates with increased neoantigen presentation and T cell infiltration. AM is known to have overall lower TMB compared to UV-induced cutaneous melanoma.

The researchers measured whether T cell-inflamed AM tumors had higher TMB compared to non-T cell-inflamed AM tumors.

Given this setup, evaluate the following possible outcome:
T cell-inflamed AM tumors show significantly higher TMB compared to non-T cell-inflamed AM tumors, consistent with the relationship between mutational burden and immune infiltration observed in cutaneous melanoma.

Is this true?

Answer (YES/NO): YES